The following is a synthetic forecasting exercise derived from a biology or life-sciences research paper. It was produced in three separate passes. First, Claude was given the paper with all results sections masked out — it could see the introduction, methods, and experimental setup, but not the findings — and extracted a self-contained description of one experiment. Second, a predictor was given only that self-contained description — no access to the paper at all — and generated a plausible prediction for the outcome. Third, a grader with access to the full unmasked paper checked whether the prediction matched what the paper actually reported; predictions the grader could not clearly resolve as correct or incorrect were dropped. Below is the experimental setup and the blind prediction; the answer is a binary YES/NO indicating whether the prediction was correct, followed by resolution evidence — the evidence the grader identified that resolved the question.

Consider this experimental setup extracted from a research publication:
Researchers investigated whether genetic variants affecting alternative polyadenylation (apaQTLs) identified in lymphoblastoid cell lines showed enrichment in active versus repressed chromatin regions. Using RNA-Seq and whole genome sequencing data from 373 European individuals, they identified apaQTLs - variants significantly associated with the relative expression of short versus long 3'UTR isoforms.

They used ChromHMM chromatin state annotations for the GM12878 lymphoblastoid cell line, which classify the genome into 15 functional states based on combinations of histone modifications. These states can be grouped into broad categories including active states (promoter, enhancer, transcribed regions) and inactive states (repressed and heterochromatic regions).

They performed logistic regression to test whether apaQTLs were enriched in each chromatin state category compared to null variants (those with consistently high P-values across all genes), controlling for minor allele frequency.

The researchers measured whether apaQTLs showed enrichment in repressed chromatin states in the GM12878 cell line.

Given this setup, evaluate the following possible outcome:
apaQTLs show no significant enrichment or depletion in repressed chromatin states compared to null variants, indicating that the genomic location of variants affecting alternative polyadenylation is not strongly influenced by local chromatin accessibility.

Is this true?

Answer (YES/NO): NO